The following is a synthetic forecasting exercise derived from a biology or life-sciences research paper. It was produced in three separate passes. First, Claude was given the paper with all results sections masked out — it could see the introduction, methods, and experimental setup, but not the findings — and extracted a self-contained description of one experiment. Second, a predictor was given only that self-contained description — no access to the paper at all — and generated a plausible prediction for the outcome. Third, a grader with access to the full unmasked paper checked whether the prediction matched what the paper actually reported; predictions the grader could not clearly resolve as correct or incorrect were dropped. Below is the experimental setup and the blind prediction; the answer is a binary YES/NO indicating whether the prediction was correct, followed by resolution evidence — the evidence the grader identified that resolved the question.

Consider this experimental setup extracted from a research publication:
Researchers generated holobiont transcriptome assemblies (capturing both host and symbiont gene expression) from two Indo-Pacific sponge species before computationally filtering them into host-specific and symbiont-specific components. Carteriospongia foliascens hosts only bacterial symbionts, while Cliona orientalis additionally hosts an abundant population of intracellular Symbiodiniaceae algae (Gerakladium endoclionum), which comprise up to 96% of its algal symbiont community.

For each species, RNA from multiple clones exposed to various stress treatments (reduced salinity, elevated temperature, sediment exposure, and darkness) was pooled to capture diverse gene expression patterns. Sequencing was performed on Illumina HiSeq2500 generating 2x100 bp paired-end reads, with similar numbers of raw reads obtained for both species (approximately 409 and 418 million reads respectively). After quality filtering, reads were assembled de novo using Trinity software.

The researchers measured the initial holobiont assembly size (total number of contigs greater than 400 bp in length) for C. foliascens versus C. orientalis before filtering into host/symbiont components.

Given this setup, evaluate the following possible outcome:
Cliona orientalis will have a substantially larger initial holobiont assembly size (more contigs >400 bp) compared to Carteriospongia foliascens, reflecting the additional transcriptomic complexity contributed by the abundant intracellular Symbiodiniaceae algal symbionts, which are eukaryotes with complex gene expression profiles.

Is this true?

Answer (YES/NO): NO